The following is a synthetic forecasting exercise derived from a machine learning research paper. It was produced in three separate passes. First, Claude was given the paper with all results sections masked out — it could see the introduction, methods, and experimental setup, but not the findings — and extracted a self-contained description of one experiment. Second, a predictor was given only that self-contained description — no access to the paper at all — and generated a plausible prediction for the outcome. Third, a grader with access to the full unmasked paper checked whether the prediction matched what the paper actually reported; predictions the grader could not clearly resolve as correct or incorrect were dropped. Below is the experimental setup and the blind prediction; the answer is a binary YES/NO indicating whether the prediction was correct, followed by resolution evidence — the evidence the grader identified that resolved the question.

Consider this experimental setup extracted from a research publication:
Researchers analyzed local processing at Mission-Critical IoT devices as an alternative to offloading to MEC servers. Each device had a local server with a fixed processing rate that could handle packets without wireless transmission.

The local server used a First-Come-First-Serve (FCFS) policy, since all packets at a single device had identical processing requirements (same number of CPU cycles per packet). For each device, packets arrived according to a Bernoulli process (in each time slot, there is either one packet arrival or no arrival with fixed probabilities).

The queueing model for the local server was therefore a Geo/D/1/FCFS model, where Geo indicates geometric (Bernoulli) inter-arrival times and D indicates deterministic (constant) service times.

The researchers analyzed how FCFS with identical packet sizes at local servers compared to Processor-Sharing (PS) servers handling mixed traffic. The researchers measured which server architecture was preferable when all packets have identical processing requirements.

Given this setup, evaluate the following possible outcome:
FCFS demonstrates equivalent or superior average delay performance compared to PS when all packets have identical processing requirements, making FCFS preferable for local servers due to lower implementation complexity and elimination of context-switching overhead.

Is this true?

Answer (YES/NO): YES